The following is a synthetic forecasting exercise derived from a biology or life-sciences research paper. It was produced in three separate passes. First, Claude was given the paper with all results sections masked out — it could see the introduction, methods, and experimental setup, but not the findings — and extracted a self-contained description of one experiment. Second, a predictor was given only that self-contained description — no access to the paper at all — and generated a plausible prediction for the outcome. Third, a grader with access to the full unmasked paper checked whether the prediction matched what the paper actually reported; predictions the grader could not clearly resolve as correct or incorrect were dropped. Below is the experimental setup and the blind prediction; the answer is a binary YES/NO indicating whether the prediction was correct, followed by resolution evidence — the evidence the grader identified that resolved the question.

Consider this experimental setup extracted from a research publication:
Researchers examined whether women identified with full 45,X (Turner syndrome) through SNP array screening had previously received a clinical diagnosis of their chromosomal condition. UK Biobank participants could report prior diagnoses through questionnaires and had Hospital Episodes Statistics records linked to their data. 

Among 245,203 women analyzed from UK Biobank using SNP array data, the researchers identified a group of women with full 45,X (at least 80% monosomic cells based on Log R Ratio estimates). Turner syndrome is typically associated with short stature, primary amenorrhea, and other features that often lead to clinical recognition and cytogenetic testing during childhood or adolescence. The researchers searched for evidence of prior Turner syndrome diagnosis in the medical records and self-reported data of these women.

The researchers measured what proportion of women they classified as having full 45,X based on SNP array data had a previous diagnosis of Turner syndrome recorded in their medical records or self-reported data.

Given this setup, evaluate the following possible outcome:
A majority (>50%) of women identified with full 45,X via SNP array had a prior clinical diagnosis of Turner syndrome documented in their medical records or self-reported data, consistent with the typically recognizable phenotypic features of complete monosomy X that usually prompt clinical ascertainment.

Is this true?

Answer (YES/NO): NO